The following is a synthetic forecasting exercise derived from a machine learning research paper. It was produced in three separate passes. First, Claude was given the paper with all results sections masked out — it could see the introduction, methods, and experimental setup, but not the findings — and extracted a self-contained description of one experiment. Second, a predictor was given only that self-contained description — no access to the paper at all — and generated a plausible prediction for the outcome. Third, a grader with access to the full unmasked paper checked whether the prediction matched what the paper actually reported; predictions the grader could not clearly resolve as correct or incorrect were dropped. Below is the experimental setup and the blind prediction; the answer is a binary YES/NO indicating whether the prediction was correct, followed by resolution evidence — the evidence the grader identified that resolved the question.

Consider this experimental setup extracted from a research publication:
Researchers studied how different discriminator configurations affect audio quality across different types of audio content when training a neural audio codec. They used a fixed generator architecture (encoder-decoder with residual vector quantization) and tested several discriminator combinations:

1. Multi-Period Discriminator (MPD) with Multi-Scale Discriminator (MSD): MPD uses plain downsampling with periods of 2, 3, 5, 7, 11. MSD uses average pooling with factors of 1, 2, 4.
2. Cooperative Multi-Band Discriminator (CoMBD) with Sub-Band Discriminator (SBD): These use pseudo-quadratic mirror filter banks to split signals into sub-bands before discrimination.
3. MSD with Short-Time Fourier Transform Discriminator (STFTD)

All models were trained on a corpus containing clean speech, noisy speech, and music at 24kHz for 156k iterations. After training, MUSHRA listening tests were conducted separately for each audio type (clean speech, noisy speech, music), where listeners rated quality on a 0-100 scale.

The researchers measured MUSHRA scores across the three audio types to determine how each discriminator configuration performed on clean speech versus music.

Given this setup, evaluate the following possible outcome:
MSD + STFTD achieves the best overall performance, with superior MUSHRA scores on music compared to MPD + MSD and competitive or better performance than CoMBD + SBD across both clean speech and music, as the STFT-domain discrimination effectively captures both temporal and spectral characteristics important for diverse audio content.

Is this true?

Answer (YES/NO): NO